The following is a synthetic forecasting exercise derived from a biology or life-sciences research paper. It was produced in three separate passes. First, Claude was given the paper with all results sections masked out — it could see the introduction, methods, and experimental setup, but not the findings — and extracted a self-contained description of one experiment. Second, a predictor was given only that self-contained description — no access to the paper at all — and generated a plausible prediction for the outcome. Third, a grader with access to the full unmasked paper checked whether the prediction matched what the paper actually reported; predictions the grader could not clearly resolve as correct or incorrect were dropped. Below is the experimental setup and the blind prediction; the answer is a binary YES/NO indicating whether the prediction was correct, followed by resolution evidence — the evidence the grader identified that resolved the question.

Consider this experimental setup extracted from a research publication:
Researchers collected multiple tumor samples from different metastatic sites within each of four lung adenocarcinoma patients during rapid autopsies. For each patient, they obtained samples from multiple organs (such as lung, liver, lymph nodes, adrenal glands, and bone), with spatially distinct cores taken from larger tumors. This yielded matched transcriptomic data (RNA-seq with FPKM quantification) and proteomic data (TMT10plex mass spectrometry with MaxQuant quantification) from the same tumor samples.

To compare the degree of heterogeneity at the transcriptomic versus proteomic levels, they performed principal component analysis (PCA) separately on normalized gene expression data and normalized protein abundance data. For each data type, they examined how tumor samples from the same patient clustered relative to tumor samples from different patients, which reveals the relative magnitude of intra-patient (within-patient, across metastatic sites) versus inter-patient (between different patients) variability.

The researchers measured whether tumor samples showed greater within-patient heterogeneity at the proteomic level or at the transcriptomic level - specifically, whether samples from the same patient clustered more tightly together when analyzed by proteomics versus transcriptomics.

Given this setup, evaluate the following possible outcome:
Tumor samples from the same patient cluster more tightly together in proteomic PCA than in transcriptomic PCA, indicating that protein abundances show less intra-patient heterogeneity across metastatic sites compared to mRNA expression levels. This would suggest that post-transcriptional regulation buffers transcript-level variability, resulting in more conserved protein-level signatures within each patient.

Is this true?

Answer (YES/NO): NO